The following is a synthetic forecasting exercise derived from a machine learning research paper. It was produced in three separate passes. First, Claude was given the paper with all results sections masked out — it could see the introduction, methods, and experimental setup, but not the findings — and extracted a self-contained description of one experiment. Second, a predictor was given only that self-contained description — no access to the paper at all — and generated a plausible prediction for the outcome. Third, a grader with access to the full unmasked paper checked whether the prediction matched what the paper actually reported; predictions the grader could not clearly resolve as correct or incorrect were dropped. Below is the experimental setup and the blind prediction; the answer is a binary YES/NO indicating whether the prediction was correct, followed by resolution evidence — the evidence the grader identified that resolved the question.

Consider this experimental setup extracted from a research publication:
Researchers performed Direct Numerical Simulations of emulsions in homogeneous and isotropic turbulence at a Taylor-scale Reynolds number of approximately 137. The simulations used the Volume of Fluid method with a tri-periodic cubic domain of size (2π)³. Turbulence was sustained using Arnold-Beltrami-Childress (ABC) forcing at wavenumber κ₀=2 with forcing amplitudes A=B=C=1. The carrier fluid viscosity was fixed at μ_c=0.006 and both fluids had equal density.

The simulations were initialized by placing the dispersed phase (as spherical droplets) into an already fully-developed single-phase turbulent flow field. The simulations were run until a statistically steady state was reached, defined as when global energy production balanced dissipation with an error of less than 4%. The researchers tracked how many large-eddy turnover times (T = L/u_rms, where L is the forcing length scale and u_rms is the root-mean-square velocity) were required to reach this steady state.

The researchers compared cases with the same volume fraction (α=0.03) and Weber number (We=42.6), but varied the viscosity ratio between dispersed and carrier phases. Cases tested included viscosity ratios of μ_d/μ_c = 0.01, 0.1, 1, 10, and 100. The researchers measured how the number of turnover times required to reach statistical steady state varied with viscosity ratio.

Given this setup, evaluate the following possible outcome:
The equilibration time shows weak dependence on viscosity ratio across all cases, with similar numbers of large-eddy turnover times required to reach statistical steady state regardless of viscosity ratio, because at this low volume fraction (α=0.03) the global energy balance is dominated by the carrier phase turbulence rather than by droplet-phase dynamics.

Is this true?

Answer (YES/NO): NO